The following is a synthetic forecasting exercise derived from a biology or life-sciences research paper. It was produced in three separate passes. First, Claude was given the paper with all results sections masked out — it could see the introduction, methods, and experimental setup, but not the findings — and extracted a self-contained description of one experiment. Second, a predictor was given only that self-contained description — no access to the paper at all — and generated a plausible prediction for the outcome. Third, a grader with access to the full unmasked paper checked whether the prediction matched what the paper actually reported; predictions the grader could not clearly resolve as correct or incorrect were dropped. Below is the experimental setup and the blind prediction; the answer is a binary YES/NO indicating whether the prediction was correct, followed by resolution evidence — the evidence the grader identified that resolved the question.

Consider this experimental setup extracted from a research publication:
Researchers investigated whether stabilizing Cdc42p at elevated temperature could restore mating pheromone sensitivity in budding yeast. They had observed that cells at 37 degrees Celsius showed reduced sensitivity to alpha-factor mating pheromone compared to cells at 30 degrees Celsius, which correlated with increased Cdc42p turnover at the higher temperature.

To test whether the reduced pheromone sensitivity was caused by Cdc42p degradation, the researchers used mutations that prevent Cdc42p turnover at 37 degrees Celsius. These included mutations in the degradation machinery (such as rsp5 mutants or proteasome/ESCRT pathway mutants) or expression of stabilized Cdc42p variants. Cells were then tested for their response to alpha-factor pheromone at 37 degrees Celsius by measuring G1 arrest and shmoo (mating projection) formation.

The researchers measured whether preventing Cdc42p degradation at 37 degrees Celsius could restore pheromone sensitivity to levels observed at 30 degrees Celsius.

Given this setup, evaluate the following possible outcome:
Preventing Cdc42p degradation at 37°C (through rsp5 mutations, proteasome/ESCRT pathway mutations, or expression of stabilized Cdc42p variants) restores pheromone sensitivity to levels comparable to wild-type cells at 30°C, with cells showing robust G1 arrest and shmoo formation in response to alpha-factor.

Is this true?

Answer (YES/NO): NO